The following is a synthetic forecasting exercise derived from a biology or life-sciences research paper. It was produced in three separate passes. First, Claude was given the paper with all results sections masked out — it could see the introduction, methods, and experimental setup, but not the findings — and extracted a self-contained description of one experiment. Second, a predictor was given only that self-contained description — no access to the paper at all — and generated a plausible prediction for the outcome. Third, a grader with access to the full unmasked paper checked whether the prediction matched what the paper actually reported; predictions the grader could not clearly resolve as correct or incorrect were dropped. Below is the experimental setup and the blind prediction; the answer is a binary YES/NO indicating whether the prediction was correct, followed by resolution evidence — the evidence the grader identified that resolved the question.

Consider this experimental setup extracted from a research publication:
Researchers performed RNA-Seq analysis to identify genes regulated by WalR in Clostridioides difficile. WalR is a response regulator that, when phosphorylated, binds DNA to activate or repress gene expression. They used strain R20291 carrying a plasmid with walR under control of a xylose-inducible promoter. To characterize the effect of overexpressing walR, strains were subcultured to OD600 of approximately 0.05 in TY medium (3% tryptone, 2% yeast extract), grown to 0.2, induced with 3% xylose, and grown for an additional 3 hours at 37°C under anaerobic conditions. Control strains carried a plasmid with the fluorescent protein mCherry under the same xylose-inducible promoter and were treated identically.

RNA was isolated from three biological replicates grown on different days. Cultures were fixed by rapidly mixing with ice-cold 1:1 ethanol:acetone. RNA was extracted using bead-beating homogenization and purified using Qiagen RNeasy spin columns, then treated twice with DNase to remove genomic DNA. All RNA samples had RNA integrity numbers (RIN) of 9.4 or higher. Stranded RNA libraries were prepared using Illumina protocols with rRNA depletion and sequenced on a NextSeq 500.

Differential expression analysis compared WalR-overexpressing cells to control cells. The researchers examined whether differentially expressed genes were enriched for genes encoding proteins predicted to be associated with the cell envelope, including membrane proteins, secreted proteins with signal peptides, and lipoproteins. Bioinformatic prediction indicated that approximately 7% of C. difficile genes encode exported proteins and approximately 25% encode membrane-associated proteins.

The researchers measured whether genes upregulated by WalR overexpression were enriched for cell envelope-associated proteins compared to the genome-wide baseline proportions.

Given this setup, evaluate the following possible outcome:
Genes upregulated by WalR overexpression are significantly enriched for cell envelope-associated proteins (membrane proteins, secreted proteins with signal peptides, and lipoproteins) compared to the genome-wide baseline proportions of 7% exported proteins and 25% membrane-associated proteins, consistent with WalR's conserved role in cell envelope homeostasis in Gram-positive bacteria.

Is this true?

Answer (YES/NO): YES